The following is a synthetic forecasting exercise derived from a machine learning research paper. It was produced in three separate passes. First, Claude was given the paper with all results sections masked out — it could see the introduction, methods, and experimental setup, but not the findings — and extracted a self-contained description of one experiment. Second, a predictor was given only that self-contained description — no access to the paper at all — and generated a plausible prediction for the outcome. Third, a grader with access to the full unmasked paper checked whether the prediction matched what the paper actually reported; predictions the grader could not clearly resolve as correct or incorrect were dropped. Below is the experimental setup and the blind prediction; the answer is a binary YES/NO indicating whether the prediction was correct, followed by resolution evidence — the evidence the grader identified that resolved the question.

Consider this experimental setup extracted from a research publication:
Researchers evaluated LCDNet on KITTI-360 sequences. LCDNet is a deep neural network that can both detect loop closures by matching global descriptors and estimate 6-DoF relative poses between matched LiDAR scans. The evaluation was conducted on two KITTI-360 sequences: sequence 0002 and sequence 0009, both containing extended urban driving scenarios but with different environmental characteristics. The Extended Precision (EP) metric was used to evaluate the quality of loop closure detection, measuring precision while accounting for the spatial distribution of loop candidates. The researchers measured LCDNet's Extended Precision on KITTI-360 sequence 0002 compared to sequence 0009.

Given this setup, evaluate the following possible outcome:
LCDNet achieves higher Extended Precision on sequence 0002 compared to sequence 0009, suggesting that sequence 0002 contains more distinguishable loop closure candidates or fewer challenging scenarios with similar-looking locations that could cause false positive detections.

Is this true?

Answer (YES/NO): YES